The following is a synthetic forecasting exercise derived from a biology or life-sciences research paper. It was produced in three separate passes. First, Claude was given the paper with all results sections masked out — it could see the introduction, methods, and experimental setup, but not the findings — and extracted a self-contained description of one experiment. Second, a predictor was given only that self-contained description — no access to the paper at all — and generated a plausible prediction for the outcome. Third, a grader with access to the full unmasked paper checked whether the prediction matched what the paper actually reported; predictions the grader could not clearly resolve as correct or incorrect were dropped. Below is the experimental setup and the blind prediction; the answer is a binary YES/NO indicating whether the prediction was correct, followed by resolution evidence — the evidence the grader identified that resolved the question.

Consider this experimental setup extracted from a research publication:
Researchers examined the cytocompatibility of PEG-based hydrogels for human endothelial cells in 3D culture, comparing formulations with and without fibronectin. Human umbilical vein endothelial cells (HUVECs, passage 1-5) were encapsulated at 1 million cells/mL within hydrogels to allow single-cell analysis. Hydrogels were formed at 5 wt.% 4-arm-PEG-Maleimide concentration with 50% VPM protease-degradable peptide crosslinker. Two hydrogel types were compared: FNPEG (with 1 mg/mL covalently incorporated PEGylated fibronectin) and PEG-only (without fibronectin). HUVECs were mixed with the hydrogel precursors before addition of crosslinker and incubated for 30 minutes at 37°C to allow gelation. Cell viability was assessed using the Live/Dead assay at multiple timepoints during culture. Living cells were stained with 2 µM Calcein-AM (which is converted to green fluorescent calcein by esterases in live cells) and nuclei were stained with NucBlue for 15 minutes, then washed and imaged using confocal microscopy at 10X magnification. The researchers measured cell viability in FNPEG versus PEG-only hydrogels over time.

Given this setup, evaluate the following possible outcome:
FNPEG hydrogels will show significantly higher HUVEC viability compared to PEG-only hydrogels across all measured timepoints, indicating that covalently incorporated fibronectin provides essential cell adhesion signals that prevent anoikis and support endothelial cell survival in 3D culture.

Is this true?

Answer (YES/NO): NO